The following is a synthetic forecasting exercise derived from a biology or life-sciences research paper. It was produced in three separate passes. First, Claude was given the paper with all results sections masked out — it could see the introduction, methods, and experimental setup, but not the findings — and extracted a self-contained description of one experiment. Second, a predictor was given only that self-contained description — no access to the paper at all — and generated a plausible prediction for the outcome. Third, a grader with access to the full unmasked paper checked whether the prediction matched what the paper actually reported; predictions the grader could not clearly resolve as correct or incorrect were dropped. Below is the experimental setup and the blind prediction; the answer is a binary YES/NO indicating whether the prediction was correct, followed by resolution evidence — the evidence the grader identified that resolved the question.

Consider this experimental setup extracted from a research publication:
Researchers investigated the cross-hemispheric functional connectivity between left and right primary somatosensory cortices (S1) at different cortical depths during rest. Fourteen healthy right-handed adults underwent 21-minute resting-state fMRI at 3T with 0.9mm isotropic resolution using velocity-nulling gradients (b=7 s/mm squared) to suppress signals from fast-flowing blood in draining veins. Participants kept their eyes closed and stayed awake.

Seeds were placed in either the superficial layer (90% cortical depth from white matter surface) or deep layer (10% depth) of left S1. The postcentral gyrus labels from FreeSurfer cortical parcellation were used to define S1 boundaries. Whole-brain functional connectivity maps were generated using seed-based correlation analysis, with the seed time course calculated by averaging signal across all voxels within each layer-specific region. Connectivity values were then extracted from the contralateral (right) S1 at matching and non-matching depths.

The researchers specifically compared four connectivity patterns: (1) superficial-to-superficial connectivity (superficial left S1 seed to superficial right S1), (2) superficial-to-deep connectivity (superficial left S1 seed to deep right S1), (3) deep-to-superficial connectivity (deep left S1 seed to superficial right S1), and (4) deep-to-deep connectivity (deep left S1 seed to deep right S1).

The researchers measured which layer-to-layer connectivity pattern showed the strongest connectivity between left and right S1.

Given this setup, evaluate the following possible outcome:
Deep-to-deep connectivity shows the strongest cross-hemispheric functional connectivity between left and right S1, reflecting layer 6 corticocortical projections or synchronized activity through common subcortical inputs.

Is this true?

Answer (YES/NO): YES